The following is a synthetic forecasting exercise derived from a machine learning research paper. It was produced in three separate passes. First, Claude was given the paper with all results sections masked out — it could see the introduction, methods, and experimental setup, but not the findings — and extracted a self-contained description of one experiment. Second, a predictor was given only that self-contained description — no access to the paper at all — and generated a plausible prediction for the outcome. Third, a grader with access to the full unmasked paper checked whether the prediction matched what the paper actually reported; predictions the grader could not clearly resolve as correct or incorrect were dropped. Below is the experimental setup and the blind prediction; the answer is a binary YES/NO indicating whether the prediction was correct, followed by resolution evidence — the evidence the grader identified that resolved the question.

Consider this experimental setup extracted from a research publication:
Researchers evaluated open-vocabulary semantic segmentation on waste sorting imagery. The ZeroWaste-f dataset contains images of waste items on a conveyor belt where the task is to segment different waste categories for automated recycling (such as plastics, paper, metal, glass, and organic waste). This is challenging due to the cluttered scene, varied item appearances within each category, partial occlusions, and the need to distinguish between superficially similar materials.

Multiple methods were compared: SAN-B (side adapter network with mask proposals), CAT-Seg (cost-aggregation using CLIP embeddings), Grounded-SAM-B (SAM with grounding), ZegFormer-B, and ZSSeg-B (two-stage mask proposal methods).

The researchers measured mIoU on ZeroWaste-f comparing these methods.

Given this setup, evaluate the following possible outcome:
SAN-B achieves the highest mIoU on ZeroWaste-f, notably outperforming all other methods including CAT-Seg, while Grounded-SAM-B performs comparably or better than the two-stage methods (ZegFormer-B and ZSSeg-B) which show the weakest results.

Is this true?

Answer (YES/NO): NO